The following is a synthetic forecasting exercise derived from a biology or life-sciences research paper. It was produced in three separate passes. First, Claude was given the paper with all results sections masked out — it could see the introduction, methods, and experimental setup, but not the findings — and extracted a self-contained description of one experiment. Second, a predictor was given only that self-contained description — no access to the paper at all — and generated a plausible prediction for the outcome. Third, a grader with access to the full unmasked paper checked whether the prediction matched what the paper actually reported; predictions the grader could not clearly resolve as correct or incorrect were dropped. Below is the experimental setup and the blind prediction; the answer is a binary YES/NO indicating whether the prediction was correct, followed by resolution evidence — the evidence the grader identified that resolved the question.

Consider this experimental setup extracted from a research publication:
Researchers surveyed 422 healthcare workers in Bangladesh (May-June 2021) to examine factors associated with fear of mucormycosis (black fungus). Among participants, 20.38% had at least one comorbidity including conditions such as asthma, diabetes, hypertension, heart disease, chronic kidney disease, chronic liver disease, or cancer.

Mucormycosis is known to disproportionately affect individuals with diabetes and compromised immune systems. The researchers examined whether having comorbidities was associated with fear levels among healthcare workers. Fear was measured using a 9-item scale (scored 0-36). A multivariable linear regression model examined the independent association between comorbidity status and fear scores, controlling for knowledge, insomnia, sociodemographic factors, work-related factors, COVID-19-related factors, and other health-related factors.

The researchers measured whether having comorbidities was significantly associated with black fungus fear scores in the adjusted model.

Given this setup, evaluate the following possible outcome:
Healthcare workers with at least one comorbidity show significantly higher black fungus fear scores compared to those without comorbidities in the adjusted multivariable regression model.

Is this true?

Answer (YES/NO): NO